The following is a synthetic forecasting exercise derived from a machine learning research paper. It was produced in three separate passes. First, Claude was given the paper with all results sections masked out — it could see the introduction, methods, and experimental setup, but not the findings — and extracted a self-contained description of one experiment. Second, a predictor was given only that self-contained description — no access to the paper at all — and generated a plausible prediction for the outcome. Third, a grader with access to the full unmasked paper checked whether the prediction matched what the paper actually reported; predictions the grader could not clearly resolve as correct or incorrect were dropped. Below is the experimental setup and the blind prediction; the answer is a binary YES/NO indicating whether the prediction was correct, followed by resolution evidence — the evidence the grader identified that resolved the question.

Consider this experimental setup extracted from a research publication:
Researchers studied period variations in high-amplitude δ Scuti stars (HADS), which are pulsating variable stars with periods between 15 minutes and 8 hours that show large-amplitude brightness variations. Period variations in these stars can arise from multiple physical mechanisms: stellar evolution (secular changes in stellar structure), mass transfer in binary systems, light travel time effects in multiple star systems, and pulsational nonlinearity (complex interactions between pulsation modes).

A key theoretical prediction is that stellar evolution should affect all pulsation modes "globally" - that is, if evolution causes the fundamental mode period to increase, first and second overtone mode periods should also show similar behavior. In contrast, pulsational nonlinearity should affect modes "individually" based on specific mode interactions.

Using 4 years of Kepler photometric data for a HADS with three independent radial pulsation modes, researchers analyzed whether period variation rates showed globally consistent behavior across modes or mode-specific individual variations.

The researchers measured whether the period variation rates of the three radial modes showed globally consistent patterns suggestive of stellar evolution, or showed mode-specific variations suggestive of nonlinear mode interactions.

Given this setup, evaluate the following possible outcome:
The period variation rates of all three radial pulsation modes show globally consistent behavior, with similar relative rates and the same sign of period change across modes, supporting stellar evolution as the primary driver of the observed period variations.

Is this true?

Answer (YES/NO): NO